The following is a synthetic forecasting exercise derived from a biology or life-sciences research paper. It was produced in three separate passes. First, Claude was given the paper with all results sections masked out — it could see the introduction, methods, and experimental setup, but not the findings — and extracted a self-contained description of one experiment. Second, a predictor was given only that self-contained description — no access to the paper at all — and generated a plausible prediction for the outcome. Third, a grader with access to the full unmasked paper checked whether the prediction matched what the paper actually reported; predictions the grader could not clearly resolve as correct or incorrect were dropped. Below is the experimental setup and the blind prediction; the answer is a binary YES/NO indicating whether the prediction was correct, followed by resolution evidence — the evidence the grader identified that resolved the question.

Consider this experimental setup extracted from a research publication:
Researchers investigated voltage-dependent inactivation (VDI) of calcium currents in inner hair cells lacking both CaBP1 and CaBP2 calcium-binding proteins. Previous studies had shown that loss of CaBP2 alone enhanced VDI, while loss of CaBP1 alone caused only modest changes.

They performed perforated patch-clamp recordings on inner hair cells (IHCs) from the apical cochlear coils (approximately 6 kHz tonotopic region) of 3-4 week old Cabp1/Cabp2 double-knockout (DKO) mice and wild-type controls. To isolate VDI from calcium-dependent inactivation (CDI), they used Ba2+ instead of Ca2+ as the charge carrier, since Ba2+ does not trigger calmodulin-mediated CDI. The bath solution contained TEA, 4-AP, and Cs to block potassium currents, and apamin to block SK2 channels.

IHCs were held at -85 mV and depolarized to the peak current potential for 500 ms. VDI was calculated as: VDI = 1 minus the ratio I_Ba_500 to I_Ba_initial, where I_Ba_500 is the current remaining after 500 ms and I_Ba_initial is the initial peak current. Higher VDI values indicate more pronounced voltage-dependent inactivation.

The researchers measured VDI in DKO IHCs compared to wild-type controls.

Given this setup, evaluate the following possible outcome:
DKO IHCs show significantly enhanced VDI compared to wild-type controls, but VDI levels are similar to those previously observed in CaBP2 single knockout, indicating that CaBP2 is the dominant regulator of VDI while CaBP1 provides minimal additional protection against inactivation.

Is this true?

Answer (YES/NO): NO